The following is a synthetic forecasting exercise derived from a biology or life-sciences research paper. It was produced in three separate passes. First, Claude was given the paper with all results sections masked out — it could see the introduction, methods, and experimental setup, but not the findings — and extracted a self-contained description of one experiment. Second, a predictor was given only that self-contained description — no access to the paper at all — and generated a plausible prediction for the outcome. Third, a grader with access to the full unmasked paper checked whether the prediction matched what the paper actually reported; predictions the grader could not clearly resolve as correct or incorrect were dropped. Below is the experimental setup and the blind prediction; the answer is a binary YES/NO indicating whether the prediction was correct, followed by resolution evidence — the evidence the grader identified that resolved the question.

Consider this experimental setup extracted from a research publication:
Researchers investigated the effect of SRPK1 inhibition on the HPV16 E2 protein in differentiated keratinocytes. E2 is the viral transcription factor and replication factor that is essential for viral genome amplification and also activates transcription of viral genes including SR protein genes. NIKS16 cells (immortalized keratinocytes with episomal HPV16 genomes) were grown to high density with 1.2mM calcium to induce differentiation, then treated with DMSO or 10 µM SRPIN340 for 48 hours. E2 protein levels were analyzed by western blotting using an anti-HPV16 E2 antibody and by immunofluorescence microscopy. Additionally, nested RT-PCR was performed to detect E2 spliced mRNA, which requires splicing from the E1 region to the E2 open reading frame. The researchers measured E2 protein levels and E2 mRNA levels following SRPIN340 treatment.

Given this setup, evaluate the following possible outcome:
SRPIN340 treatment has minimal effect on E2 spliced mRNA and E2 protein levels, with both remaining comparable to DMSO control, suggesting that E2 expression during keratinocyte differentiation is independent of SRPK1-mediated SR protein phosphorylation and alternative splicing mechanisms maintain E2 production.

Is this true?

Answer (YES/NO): NO